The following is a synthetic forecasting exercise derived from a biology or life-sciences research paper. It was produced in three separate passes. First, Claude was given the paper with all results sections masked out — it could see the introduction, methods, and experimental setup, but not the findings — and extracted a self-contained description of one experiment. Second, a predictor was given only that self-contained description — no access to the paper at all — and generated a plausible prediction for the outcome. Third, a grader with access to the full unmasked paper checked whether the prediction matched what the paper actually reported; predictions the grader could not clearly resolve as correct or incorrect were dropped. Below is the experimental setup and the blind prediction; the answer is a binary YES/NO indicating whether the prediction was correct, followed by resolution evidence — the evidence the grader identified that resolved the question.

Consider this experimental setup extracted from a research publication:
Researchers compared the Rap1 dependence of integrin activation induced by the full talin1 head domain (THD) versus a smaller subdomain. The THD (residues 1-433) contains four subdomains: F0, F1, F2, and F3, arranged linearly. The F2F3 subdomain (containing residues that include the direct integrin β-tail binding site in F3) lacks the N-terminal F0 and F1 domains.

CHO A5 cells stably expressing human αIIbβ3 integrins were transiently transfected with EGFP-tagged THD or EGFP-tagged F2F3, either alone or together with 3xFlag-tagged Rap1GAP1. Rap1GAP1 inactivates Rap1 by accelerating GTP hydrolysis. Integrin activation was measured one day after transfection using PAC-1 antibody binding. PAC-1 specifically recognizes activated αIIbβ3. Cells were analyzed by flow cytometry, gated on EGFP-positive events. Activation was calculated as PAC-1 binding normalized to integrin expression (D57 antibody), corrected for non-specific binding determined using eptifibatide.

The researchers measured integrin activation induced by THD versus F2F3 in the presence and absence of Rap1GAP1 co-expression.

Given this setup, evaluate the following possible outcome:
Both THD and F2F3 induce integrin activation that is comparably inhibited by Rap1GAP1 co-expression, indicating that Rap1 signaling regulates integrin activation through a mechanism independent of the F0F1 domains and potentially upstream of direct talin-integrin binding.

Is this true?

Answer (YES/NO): NO